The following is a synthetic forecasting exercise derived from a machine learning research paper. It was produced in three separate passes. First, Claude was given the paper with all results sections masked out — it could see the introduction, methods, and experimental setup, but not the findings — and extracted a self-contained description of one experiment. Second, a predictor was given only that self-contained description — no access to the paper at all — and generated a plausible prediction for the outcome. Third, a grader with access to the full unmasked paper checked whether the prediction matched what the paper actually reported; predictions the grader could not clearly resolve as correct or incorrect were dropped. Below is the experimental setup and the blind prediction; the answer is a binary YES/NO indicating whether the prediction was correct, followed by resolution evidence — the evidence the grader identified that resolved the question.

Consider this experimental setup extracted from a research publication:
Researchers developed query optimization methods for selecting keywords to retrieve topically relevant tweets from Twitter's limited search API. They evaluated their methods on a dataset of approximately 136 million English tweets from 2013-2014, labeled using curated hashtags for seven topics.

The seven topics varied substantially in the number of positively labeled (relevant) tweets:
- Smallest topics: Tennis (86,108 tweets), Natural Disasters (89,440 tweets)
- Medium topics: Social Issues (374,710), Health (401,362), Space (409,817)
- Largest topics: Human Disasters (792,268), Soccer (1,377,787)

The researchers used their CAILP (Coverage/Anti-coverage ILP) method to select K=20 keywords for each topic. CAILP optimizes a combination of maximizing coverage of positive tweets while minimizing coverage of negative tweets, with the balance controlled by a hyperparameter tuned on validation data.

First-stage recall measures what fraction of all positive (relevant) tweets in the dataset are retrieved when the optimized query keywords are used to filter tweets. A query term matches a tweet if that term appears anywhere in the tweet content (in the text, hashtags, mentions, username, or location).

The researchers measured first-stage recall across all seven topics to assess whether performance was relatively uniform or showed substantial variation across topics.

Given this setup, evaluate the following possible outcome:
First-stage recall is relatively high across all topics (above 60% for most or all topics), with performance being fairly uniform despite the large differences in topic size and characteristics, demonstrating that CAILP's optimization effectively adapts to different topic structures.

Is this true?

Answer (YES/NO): NO